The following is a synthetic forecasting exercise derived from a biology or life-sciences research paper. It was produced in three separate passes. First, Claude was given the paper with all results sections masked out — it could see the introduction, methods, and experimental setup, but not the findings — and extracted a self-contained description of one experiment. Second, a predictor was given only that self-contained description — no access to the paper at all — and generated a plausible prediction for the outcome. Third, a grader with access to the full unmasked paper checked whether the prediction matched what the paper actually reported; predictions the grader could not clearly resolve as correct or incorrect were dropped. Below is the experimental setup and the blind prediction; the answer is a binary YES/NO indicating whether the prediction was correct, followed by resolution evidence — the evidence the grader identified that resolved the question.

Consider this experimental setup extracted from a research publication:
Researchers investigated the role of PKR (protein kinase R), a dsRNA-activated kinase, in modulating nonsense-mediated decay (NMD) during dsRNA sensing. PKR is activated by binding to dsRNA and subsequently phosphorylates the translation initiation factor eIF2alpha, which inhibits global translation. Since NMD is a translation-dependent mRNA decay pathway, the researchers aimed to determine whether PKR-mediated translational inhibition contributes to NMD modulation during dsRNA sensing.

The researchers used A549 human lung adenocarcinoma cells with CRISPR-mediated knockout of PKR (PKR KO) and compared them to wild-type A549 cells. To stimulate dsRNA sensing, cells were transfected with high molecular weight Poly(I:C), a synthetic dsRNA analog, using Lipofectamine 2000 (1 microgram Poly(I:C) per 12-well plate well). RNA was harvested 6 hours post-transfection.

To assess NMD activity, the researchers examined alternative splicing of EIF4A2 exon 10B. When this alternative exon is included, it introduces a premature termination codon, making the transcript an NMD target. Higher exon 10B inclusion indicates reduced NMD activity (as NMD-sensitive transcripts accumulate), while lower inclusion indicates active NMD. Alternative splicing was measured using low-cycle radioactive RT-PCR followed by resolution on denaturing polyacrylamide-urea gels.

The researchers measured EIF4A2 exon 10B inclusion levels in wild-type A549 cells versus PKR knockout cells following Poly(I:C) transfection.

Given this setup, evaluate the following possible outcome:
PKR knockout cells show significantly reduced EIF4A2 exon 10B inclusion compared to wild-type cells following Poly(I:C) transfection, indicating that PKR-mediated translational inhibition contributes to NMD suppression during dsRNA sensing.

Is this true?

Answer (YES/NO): NO